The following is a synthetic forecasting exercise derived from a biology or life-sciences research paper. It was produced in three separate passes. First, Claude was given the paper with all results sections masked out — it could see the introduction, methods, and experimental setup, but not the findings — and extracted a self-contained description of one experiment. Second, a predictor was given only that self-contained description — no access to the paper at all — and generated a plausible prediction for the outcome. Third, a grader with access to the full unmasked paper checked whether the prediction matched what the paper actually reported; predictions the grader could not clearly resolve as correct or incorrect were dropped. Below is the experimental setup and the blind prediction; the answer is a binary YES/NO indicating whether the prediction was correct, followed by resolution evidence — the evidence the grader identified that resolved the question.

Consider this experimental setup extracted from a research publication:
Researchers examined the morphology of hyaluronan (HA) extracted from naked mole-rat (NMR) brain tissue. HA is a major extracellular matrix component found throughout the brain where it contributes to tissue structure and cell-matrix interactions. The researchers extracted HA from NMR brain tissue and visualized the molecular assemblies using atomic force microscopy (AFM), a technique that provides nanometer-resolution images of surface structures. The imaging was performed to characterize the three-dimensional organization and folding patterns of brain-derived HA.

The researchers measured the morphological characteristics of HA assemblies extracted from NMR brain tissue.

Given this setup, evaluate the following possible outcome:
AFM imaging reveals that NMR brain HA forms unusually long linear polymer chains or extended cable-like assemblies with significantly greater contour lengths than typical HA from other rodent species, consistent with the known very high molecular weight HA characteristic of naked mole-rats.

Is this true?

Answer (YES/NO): NO